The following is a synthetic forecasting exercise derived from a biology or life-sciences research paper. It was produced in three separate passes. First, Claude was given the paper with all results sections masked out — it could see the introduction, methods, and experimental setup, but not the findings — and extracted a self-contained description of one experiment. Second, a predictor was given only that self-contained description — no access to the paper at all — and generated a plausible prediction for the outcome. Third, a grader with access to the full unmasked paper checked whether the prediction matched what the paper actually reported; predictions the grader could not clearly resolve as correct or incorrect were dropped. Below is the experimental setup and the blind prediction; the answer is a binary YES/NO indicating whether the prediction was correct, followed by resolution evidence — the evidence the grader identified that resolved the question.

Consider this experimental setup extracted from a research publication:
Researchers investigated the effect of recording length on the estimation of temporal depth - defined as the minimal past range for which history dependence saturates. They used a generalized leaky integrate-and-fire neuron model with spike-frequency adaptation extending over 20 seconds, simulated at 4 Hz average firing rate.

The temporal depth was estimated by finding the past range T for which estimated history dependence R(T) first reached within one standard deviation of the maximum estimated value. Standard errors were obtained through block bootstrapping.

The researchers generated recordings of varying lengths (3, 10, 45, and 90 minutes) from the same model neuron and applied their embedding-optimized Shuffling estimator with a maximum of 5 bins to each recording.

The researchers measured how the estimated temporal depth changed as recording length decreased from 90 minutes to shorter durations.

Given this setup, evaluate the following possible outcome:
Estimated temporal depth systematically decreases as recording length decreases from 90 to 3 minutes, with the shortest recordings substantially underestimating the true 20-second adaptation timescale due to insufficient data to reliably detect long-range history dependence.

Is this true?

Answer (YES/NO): YES